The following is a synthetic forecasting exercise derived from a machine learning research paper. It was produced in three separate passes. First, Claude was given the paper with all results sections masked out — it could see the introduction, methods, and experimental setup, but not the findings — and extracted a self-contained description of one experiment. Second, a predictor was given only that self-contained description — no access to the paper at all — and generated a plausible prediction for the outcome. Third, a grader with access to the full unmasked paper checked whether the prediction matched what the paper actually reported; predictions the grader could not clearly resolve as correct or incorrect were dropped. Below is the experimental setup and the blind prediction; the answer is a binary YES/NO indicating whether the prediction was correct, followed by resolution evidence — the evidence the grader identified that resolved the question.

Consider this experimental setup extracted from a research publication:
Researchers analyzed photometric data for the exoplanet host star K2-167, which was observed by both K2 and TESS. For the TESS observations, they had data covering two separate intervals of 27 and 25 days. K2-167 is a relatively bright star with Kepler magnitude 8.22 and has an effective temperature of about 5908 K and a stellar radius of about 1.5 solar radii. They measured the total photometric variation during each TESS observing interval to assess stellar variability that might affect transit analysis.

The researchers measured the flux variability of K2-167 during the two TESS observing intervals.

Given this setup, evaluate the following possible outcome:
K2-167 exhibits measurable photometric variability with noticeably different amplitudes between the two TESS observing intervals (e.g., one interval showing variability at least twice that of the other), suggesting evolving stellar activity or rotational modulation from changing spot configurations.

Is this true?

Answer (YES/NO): NO